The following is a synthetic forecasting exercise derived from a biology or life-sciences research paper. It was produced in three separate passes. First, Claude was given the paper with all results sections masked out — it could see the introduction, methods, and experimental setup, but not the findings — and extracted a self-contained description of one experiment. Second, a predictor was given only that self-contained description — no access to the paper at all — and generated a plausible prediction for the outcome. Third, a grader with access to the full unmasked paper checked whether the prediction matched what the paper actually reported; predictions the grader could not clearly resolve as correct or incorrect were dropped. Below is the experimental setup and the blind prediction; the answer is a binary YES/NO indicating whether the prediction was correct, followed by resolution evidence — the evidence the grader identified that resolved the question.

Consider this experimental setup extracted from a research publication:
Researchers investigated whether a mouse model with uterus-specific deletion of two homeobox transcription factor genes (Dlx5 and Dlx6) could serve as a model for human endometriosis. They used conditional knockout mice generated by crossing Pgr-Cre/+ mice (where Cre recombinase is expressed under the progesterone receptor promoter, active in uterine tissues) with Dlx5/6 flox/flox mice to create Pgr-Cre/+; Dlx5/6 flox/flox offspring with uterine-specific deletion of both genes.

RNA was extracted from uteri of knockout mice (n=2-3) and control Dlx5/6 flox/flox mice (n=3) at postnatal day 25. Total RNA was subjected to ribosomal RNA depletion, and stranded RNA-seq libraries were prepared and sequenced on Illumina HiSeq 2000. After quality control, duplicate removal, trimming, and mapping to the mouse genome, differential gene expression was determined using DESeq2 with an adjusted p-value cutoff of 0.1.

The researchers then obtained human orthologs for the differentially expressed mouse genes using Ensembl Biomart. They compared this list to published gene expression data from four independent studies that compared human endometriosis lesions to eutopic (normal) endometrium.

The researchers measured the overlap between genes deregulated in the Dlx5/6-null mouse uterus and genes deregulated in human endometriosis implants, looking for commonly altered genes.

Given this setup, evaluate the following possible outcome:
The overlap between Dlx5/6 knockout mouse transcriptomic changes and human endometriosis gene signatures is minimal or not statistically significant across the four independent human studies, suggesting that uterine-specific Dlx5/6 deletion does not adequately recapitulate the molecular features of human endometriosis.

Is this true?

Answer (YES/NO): NO